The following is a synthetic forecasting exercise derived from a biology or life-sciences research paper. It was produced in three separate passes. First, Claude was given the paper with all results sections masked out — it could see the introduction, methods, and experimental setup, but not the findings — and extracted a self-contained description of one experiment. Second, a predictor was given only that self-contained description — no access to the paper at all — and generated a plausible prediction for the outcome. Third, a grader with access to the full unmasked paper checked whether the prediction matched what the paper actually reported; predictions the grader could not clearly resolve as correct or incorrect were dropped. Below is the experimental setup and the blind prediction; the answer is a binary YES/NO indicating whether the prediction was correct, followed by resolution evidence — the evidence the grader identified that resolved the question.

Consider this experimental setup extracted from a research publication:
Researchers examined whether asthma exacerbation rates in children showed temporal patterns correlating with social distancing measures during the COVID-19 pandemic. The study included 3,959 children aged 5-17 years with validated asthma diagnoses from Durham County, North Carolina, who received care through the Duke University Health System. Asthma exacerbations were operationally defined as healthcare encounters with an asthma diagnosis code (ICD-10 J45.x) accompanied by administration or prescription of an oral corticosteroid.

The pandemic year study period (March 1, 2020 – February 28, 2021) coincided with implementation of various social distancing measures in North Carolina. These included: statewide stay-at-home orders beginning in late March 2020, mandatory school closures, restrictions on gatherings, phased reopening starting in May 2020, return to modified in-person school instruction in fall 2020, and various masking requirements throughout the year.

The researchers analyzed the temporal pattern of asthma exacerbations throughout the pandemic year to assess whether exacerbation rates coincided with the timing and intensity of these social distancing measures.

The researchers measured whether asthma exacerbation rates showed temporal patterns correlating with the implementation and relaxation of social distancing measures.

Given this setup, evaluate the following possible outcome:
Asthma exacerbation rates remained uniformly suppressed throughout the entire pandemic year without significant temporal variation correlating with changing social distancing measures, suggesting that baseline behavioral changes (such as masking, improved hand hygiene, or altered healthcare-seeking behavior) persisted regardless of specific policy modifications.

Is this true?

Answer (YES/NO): NO